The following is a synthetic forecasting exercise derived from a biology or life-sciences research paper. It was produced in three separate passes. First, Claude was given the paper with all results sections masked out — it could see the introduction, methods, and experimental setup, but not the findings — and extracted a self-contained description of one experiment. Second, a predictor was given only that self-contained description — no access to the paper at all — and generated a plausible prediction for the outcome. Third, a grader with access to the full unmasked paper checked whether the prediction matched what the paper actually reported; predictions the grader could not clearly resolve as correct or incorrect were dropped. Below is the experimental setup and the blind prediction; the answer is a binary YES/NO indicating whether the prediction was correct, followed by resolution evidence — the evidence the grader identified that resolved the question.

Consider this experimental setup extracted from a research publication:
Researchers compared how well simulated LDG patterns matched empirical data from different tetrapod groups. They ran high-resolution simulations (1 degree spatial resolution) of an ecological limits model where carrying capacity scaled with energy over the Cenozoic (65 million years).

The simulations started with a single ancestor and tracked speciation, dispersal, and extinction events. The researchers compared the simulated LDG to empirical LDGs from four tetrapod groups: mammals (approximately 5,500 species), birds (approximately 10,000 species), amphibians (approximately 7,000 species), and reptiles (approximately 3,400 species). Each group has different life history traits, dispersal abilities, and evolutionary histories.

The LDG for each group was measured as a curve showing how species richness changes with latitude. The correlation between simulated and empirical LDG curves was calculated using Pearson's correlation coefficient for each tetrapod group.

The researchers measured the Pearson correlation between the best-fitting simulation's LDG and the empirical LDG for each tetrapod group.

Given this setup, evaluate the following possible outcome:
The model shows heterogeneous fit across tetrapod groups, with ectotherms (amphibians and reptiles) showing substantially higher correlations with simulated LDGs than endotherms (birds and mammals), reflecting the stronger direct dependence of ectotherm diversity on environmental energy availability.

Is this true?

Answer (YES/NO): NO